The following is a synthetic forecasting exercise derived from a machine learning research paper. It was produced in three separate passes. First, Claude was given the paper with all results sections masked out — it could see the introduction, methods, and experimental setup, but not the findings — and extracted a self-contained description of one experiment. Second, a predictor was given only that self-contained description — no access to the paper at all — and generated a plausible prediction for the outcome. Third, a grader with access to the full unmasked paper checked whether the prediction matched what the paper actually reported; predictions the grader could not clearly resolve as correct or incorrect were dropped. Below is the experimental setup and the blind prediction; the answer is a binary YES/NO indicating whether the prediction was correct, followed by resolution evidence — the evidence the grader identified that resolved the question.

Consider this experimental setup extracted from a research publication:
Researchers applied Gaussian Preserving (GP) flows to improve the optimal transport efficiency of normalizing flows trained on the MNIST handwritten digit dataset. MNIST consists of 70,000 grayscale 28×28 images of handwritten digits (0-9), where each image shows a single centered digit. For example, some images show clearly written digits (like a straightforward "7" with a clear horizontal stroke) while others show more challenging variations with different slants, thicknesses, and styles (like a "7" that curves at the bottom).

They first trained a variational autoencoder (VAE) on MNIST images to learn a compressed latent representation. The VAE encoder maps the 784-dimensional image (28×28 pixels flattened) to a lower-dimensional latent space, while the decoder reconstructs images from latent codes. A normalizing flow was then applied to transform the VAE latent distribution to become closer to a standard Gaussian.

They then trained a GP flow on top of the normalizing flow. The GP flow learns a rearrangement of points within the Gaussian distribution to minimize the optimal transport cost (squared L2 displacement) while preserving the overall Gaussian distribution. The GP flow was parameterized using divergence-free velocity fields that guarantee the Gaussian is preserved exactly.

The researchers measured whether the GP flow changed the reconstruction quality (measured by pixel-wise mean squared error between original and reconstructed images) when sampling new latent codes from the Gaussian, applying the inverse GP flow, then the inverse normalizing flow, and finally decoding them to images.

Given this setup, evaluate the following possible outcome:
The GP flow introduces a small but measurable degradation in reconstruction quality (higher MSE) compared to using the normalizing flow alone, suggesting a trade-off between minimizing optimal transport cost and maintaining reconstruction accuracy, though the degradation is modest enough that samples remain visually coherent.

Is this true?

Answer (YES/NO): NO